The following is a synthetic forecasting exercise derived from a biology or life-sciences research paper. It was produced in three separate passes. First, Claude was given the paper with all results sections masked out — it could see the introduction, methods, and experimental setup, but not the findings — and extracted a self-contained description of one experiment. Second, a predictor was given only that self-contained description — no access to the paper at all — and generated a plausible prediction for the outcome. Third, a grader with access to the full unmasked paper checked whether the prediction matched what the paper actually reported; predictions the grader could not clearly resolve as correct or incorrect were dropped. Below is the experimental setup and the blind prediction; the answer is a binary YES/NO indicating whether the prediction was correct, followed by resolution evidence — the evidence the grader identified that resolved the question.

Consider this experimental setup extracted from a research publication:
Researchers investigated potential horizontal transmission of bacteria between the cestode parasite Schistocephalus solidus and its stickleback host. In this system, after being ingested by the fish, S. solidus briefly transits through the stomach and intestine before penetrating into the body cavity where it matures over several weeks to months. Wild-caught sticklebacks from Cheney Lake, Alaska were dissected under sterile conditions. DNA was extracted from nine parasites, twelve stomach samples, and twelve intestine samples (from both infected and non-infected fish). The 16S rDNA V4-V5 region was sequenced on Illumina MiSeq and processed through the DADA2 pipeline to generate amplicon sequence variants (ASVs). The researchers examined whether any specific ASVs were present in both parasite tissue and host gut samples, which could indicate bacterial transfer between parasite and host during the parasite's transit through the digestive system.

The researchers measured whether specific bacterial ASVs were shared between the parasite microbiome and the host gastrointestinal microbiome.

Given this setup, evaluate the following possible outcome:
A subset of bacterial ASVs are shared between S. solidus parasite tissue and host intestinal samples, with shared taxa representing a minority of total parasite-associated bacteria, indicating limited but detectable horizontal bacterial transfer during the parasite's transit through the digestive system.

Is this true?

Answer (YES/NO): NO